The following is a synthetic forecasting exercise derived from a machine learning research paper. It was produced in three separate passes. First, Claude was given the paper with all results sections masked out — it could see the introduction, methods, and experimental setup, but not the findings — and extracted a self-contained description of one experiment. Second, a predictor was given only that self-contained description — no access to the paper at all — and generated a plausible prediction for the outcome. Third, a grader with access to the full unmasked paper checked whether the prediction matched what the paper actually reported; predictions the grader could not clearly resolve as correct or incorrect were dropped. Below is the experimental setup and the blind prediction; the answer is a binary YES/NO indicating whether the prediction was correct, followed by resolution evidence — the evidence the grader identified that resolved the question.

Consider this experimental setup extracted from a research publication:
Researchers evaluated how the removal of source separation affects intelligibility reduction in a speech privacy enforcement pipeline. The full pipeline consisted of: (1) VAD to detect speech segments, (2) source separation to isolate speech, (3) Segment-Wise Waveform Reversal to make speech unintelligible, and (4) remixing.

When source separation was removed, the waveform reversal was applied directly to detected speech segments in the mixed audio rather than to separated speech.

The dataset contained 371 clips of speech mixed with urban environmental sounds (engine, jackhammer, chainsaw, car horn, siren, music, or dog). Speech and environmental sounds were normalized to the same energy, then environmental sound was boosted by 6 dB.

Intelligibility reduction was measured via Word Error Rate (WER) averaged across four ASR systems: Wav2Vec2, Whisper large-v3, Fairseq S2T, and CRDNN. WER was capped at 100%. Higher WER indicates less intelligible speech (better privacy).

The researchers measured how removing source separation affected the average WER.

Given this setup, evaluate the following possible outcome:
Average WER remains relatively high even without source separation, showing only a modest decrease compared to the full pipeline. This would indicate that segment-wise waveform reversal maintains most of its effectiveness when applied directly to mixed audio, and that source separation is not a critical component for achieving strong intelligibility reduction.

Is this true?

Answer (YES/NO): NO